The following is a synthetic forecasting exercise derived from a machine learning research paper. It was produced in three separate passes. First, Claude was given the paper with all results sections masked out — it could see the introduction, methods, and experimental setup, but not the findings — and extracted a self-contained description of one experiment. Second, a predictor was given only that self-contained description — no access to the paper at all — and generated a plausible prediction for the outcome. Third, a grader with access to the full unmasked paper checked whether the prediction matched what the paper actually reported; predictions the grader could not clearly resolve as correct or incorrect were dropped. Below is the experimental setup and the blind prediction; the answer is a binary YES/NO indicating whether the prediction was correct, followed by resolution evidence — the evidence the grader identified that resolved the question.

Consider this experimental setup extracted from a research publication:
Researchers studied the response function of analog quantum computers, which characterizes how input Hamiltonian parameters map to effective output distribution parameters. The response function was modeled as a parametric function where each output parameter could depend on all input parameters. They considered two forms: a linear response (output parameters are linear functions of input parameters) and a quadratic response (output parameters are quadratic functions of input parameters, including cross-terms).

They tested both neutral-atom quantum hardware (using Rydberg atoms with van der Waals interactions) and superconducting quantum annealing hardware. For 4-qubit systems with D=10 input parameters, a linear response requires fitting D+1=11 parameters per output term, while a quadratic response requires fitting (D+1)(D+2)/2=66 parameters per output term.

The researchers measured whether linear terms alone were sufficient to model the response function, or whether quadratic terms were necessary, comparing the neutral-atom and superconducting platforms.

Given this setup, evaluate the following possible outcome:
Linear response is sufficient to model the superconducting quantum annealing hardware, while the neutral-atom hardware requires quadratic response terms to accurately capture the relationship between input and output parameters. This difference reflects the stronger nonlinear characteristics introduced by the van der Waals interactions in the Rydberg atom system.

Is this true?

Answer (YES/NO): NO